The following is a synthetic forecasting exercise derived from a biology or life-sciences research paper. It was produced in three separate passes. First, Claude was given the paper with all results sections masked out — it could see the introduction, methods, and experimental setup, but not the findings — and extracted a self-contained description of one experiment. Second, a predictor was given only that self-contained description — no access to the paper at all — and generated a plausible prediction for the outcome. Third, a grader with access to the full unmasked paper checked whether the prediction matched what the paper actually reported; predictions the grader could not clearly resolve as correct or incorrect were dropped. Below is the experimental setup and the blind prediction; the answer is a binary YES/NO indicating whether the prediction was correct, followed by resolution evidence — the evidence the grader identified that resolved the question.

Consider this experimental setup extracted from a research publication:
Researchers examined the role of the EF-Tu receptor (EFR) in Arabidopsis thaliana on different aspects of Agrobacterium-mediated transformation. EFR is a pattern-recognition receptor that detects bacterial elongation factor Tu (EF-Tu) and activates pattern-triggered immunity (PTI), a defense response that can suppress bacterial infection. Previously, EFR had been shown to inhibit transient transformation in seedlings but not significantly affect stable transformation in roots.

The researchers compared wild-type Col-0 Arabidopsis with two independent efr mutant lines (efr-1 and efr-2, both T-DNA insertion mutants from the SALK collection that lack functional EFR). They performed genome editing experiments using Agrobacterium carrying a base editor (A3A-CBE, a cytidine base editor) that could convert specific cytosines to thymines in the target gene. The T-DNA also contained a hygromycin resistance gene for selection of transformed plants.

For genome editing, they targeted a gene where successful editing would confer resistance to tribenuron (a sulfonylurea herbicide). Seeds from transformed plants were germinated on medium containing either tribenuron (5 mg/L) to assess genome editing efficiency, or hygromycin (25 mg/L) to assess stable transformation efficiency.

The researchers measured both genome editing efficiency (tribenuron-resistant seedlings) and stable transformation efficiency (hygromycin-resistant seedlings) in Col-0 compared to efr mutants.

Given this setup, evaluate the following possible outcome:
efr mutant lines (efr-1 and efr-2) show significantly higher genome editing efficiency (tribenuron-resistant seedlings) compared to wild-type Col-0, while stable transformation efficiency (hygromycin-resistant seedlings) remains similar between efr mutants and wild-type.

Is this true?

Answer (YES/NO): NO